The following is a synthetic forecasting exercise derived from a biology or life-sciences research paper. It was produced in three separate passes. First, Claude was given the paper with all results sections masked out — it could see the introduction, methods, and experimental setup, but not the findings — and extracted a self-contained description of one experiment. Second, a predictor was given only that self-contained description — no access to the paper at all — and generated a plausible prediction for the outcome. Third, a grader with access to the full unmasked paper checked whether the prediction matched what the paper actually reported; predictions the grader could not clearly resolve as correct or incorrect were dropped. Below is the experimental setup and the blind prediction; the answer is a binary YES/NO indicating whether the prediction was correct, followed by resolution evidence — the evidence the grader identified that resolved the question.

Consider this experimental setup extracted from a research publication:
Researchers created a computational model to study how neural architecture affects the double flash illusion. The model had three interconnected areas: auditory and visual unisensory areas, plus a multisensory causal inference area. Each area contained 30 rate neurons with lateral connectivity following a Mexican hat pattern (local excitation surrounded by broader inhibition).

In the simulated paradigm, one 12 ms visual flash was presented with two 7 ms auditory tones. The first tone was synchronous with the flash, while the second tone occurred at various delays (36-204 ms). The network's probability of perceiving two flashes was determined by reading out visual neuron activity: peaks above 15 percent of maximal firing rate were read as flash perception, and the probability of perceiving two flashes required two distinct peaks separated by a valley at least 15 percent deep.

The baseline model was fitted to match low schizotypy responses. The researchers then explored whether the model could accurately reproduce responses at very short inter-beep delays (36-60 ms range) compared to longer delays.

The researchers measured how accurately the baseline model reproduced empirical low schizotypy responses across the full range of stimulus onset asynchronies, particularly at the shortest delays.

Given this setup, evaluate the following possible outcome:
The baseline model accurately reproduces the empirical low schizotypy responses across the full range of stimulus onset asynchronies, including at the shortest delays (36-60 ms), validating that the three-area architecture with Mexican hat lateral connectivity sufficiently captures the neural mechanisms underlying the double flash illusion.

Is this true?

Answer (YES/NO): NO